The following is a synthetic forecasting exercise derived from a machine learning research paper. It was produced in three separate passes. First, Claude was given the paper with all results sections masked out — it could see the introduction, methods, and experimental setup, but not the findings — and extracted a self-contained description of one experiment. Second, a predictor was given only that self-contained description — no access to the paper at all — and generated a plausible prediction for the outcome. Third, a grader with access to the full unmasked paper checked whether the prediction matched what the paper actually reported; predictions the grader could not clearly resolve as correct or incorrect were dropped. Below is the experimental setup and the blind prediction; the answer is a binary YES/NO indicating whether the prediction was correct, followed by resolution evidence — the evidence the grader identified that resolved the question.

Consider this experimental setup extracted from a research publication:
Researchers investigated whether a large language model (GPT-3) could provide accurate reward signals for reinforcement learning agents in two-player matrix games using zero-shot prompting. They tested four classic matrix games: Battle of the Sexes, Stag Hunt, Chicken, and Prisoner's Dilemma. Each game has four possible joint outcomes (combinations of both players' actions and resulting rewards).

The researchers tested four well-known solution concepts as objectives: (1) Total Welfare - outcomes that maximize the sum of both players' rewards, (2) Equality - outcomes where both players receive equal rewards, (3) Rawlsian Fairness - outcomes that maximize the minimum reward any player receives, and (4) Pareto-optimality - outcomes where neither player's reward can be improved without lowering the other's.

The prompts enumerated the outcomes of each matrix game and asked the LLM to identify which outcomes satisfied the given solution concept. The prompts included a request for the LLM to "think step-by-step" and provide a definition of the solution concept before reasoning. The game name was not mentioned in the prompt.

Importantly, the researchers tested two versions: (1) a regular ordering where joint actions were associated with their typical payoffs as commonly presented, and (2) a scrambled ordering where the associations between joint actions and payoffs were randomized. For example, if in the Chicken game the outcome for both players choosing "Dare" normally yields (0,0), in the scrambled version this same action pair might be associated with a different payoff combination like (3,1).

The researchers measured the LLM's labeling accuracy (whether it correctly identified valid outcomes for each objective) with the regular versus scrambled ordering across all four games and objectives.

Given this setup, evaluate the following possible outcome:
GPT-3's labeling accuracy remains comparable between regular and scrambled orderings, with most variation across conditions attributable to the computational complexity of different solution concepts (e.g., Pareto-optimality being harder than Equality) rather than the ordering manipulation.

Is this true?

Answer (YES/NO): NO